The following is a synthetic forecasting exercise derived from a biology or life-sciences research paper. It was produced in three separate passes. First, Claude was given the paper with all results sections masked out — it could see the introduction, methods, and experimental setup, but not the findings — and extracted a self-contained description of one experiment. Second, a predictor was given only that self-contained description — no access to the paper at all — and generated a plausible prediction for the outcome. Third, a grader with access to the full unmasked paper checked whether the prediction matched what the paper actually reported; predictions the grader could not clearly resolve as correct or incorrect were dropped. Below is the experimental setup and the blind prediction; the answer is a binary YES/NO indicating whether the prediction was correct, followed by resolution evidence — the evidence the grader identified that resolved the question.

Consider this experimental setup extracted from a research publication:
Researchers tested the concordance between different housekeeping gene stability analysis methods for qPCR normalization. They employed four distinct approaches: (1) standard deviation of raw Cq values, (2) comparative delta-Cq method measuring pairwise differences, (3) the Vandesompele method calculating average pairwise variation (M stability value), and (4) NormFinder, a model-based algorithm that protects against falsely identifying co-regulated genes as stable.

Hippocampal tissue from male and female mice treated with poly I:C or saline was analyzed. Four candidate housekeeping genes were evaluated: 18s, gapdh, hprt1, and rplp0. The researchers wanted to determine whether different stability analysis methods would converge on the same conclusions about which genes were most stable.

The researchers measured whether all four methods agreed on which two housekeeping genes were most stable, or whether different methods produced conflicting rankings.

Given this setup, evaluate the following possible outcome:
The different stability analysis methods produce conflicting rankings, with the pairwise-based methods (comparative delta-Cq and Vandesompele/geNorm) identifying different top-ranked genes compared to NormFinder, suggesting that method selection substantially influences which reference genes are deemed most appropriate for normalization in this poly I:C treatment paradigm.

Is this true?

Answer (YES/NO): NO